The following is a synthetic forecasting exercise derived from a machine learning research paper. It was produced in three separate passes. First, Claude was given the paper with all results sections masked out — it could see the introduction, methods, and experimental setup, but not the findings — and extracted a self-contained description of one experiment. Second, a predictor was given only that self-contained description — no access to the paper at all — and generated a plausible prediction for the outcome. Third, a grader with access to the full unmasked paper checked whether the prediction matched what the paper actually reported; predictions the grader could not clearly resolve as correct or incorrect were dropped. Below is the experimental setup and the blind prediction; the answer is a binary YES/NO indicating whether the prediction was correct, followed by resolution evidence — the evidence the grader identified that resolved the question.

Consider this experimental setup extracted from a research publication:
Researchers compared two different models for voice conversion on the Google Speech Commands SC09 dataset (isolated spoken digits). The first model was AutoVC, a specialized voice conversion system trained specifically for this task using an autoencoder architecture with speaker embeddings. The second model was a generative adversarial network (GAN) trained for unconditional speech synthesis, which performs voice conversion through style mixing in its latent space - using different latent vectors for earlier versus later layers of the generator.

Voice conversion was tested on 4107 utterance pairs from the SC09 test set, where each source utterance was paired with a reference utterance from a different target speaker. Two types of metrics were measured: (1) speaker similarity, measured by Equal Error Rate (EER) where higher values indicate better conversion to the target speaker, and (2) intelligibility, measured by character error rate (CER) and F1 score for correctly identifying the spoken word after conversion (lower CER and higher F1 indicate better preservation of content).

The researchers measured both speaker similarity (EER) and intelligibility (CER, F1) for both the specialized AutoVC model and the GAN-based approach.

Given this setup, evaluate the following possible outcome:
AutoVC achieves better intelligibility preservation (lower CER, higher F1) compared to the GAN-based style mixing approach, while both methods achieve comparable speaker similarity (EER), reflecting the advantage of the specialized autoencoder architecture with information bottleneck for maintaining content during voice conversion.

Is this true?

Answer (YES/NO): NO